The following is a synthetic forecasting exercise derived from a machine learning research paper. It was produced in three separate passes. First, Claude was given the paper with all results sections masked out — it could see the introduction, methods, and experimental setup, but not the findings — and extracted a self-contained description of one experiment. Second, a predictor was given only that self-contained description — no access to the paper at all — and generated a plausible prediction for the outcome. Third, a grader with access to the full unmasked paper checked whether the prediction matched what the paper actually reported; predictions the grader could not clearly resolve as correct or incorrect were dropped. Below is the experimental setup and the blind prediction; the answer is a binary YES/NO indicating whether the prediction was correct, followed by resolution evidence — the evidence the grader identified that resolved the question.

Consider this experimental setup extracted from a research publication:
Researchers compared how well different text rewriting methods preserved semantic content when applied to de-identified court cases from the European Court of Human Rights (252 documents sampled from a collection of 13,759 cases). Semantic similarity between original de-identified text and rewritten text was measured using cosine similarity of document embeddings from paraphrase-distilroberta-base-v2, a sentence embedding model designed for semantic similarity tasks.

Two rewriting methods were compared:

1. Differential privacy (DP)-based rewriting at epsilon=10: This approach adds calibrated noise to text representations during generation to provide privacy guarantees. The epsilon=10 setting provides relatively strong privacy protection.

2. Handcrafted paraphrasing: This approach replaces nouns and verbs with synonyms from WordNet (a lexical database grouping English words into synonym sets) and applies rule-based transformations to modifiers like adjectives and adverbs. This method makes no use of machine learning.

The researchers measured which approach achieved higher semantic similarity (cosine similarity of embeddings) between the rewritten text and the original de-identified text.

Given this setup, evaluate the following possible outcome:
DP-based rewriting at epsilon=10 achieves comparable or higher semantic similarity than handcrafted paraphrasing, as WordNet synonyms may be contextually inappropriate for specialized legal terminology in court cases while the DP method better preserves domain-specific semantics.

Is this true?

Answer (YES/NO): NO